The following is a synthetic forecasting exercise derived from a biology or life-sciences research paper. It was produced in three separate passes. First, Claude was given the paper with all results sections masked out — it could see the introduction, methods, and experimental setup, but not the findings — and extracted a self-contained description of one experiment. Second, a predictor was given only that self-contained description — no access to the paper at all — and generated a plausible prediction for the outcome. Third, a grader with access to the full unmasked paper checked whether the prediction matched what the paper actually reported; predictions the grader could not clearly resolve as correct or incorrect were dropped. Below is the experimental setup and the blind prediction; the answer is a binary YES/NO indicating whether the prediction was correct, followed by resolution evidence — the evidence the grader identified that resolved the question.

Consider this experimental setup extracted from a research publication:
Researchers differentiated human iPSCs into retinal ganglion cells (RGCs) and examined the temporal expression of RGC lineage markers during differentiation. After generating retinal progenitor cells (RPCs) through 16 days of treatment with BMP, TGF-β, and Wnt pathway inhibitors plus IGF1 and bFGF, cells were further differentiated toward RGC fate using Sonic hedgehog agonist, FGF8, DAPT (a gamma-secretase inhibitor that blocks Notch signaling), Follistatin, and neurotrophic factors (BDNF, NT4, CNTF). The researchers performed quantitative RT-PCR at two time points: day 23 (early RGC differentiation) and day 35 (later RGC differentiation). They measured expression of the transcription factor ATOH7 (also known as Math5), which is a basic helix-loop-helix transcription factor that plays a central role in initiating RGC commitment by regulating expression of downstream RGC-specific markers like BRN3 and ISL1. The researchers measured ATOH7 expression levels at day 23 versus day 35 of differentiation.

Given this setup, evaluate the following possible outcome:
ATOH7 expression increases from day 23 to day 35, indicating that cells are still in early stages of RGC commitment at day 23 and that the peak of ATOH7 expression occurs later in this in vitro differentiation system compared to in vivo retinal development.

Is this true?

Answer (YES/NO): NO